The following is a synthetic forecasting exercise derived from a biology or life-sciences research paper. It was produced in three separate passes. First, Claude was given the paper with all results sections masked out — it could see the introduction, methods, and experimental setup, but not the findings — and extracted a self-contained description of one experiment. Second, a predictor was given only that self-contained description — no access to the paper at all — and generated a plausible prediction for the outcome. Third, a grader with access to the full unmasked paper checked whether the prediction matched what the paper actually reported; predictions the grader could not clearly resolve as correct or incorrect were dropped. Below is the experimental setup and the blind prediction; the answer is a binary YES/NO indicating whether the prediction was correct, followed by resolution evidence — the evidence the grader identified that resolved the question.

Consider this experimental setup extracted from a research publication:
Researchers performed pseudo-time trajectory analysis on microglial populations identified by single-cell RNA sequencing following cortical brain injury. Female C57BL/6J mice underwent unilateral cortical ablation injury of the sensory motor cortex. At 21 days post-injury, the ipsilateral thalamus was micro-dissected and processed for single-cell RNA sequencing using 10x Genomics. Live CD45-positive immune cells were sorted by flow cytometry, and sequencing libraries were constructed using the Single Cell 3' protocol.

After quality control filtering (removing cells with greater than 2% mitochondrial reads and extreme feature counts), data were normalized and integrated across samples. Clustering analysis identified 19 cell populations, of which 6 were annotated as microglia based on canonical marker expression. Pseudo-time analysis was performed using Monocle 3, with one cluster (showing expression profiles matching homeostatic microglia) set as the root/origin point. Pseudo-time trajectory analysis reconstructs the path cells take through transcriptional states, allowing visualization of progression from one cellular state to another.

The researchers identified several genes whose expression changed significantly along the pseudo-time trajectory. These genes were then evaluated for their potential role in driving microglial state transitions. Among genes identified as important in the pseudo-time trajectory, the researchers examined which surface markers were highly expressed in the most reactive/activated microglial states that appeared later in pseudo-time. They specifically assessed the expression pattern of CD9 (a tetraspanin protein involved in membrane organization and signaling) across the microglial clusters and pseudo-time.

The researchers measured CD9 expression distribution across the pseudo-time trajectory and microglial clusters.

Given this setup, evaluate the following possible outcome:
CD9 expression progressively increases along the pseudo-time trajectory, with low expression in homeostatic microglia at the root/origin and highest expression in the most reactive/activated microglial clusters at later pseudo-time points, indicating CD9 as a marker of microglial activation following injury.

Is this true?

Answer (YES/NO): NO